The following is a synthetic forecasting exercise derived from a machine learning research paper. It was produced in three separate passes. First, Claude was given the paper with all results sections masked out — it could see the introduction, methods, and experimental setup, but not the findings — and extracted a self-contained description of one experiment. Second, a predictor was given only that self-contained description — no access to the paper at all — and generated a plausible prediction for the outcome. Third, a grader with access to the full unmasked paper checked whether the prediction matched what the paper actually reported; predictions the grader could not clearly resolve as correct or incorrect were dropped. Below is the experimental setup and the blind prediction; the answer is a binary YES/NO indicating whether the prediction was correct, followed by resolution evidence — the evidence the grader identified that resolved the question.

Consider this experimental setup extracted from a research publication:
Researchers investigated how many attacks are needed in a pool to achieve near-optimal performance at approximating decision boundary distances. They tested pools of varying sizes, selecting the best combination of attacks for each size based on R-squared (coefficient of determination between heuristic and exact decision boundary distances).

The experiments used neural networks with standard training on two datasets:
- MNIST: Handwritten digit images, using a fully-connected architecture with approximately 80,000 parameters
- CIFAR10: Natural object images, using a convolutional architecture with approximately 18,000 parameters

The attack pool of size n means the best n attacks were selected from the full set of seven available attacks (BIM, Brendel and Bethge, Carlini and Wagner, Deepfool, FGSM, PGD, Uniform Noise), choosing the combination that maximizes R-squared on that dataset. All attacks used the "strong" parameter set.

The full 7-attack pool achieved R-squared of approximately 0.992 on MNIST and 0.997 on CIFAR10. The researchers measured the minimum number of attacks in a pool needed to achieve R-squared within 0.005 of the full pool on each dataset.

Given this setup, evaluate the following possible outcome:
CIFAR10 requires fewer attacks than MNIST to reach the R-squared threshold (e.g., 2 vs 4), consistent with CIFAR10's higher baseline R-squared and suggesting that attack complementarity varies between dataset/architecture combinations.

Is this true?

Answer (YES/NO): NO